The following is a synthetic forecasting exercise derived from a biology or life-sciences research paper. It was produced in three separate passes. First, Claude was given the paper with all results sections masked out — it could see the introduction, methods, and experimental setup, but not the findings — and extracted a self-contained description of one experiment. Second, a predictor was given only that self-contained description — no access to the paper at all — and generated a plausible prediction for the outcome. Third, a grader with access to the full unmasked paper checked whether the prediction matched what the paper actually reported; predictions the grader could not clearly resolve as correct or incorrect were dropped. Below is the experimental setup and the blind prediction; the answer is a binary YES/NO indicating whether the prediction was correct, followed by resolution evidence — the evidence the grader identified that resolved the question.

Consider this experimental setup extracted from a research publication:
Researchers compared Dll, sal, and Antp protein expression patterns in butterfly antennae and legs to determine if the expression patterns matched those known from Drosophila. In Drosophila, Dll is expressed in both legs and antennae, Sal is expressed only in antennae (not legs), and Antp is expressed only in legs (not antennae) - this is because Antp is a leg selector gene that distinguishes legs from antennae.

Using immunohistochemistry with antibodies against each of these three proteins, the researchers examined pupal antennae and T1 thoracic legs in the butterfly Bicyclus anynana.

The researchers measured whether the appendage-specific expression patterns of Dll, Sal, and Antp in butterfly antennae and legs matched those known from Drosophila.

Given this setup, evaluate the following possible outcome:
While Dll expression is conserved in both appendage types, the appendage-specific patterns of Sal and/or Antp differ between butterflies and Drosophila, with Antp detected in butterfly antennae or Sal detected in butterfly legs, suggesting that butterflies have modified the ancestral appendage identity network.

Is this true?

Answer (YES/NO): NO